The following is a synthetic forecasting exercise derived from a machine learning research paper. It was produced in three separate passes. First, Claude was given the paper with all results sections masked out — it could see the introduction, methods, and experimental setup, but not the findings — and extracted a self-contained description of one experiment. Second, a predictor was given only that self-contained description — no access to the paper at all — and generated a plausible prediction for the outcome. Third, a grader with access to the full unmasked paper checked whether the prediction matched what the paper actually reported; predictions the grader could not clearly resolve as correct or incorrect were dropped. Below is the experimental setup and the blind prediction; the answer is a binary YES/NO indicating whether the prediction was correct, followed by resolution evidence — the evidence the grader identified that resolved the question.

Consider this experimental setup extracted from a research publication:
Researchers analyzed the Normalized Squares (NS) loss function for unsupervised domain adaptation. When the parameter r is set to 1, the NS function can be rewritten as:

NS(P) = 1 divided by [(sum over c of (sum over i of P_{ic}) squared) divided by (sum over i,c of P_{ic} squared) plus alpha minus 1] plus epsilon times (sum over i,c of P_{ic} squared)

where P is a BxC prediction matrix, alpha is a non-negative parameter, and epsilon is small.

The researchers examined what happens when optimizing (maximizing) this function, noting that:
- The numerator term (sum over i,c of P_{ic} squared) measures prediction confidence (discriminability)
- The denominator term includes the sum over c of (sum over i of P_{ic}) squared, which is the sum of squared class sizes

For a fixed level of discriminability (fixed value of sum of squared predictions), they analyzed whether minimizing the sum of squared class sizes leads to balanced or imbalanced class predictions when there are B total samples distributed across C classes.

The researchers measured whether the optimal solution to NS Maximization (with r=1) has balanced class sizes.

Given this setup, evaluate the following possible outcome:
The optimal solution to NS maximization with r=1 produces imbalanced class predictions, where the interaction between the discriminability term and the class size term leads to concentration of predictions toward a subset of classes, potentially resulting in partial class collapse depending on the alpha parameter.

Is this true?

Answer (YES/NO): NO